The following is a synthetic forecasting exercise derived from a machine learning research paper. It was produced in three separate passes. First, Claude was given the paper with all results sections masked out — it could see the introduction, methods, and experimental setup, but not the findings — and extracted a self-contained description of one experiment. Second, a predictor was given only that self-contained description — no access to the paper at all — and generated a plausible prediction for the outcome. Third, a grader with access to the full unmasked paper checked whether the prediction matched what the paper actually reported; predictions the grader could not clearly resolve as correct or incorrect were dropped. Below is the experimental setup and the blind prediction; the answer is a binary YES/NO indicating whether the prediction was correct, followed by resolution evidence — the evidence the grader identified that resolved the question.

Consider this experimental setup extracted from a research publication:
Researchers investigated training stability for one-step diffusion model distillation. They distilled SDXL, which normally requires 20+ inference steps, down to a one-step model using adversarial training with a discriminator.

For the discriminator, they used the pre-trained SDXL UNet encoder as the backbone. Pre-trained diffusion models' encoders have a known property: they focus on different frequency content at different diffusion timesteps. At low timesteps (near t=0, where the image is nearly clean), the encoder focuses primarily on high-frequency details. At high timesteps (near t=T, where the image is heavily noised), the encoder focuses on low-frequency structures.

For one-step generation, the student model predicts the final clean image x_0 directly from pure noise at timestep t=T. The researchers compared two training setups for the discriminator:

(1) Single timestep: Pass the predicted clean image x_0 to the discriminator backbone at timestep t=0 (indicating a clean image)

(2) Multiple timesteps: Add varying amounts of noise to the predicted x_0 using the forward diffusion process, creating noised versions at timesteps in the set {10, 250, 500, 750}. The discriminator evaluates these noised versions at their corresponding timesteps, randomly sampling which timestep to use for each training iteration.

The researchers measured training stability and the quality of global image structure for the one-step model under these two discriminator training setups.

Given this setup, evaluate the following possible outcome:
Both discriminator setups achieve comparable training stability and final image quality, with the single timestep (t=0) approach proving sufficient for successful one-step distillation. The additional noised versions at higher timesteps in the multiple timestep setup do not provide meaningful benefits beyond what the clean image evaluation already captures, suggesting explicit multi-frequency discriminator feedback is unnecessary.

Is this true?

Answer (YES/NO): NO